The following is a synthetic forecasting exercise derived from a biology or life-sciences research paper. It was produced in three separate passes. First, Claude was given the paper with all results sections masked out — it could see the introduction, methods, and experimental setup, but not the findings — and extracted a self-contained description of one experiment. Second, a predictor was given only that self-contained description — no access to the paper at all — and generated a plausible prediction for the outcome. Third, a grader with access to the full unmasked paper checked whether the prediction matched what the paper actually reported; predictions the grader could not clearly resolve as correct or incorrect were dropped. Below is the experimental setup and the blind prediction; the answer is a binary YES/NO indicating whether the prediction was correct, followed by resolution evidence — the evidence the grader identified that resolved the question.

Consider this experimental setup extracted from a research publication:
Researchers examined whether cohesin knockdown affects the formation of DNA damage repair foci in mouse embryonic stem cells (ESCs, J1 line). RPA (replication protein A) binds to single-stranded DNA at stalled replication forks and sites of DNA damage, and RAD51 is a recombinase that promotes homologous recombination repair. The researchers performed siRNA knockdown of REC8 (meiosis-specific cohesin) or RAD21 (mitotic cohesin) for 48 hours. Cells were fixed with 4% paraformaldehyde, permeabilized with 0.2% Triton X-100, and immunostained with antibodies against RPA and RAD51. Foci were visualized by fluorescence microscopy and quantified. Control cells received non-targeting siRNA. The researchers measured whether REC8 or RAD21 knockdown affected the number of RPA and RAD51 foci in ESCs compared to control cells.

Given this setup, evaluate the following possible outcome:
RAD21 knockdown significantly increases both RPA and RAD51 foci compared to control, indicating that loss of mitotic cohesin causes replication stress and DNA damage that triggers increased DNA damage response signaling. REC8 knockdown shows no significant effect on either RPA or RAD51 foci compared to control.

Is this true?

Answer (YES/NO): NO